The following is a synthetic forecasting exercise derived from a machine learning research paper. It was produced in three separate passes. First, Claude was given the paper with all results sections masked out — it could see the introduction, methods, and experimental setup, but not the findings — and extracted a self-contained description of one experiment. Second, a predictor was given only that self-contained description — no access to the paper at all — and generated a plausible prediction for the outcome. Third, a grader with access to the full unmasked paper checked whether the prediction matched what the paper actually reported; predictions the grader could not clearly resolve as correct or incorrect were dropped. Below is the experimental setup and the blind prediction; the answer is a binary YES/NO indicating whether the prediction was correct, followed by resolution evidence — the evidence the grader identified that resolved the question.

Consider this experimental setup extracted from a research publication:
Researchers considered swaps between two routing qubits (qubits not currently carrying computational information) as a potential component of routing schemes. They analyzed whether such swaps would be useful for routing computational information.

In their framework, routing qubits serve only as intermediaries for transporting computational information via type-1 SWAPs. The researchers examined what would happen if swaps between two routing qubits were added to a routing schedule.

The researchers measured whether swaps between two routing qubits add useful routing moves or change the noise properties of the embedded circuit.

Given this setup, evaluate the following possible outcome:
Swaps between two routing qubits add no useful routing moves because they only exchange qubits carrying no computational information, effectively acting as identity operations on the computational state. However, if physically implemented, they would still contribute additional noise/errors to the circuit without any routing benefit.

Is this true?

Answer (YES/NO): YES